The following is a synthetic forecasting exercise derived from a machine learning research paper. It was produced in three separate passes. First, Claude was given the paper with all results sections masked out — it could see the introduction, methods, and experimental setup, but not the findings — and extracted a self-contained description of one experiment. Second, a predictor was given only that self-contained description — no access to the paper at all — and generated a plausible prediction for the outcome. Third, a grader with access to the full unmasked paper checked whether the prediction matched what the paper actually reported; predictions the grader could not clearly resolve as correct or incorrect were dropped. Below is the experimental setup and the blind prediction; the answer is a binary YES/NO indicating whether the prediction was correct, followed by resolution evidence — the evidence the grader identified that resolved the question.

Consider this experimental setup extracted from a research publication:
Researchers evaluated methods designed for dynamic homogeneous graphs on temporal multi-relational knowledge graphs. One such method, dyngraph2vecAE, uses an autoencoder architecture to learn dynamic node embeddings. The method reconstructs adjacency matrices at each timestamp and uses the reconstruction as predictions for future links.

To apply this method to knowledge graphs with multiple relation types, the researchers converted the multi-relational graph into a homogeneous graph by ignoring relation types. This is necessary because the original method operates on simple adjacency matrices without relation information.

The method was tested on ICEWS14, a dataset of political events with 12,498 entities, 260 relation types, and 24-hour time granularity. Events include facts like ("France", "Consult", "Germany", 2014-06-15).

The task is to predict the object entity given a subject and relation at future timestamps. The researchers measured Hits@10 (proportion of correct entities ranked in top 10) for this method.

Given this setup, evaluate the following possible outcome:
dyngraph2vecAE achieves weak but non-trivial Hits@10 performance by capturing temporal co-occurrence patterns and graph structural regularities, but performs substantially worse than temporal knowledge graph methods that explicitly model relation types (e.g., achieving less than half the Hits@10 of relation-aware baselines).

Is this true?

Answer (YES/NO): YES